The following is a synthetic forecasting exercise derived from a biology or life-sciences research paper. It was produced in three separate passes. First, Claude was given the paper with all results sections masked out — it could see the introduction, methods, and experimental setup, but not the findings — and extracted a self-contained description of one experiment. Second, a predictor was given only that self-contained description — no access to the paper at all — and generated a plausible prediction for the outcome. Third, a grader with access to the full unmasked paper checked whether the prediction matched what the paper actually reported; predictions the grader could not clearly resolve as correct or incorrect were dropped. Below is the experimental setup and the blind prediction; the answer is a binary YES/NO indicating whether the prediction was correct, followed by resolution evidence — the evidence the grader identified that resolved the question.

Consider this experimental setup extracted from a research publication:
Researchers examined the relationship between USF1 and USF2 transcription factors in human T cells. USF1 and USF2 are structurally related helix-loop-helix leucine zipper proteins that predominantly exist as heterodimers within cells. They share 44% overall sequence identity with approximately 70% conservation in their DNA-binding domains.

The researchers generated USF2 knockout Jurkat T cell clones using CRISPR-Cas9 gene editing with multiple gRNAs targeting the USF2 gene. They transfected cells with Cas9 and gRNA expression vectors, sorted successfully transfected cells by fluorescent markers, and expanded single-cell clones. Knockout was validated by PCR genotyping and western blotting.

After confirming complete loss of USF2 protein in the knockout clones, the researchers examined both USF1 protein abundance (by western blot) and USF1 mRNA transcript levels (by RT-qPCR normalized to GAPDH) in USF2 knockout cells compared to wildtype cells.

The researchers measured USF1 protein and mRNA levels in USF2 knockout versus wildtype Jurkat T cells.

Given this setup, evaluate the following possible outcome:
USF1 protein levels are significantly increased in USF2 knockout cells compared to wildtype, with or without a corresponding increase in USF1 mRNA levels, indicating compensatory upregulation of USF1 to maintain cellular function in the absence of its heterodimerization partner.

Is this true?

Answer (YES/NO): NO